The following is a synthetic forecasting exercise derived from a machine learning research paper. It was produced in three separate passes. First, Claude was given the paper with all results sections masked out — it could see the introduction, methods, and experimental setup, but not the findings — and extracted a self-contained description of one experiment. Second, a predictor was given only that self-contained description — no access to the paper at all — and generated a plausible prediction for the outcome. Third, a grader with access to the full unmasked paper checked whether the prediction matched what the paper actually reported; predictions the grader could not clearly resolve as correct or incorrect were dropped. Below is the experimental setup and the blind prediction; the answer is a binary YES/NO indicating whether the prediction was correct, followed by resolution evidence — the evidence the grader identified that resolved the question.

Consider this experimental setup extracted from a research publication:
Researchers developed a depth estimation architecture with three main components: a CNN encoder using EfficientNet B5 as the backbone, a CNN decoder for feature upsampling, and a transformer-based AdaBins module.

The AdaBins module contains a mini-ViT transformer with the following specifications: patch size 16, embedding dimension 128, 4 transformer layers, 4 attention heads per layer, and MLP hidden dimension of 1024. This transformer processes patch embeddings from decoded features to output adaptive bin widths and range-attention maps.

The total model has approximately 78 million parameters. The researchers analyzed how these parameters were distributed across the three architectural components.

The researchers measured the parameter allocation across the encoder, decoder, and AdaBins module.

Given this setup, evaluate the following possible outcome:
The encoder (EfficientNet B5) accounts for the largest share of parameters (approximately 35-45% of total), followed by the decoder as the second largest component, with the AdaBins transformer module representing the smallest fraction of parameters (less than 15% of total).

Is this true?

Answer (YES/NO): NO